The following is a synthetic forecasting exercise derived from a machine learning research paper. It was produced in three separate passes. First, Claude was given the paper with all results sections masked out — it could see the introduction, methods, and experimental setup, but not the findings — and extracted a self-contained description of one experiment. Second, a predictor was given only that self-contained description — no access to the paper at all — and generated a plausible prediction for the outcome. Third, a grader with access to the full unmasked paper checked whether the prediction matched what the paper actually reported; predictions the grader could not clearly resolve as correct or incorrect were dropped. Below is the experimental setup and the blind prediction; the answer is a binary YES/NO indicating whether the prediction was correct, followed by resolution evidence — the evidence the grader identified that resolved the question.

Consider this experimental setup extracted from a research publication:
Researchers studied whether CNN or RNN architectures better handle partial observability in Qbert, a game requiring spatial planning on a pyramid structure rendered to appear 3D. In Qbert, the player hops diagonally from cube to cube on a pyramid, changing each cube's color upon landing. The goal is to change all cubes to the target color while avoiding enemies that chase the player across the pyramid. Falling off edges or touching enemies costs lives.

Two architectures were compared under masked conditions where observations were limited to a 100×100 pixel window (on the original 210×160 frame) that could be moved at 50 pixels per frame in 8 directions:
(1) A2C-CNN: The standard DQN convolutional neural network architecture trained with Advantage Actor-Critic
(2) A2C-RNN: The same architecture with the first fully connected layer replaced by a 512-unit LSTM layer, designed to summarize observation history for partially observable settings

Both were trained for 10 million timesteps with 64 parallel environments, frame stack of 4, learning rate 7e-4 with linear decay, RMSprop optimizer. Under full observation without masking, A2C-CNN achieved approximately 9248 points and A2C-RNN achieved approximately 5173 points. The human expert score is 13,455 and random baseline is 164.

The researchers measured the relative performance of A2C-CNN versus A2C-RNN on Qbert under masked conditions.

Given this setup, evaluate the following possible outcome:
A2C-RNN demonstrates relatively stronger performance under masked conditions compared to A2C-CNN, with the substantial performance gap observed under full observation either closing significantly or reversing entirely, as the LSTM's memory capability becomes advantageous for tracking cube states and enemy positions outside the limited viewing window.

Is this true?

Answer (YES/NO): NO